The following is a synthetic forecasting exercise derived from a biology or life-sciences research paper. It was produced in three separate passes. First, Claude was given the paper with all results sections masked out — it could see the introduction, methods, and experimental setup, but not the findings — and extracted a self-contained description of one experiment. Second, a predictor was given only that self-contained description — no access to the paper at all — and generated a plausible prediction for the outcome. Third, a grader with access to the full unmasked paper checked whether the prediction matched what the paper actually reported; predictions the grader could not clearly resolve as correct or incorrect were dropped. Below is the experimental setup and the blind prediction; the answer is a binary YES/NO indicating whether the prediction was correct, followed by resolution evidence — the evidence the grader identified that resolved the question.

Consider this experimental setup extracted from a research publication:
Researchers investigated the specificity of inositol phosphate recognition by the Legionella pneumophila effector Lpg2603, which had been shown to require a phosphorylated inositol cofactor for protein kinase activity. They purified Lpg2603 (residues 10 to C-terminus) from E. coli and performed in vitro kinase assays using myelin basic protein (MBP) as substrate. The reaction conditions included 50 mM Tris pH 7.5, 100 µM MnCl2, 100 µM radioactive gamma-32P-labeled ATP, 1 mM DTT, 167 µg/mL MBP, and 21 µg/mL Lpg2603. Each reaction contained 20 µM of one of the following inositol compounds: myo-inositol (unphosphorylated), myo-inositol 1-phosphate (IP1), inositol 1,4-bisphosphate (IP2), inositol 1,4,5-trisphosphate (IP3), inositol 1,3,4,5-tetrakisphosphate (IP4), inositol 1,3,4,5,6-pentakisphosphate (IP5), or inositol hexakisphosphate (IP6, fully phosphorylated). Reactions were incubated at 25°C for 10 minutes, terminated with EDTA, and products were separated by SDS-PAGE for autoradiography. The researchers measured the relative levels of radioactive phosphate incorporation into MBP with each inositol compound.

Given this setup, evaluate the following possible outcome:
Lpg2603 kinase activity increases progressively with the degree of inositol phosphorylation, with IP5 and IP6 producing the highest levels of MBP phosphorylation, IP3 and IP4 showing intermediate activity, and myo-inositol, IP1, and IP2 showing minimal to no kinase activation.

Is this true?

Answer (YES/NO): NO